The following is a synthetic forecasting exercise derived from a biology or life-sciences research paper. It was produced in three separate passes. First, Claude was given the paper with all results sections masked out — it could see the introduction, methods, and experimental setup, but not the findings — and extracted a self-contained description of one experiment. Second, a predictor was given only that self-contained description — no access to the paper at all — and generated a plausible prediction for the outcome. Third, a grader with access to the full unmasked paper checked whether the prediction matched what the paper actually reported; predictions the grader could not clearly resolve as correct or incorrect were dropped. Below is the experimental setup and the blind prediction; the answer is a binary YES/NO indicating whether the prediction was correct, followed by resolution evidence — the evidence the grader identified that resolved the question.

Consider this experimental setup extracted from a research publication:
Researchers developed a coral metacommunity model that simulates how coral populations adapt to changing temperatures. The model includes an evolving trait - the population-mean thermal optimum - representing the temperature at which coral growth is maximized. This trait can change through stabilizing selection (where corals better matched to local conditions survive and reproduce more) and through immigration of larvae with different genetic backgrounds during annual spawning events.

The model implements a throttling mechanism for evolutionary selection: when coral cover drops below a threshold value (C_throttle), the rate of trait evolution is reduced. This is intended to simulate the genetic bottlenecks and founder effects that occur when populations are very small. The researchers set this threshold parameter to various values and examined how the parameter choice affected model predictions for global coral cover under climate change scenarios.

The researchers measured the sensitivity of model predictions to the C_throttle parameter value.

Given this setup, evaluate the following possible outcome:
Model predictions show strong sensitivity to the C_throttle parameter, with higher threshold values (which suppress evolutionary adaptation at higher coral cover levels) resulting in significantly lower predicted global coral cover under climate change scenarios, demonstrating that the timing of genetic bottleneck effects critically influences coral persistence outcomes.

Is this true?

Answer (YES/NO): NO